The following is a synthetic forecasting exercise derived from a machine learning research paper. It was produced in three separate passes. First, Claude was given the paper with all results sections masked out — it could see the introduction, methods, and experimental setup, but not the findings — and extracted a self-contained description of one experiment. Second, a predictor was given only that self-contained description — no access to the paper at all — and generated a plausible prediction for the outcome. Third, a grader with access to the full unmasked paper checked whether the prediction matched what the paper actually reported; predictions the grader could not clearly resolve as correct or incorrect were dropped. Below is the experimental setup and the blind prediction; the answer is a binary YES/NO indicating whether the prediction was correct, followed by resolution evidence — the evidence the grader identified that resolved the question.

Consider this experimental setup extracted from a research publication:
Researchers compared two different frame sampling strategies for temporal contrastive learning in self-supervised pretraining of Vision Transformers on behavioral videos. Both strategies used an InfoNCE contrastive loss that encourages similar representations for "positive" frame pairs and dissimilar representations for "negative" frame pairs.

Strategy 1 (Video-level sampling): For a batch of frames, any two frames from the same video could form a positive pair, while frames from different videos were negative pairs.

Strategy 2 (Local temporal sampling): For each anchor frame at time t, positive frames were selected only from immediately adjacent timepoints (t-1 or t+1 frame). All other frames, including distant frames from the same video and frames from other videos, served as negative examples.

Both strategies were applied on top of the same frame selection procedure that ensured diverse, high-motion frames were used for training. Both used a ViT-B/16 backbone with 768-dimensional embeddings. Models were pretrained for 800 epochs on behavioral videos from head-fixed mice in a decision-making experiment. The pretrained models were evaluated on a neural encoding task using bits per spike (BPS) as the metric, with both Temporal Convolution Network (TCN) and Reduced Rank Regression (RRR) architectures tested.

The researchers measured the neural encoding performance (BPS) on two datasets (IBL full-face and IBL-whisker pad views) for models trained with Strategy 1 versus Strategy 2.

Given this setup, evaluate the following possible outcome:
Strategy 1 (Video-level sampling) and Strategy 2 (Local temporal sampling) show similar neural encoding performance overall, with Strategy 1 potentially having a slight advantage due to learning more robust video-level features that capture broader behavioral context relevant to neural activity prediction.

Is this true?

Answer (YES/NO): NO